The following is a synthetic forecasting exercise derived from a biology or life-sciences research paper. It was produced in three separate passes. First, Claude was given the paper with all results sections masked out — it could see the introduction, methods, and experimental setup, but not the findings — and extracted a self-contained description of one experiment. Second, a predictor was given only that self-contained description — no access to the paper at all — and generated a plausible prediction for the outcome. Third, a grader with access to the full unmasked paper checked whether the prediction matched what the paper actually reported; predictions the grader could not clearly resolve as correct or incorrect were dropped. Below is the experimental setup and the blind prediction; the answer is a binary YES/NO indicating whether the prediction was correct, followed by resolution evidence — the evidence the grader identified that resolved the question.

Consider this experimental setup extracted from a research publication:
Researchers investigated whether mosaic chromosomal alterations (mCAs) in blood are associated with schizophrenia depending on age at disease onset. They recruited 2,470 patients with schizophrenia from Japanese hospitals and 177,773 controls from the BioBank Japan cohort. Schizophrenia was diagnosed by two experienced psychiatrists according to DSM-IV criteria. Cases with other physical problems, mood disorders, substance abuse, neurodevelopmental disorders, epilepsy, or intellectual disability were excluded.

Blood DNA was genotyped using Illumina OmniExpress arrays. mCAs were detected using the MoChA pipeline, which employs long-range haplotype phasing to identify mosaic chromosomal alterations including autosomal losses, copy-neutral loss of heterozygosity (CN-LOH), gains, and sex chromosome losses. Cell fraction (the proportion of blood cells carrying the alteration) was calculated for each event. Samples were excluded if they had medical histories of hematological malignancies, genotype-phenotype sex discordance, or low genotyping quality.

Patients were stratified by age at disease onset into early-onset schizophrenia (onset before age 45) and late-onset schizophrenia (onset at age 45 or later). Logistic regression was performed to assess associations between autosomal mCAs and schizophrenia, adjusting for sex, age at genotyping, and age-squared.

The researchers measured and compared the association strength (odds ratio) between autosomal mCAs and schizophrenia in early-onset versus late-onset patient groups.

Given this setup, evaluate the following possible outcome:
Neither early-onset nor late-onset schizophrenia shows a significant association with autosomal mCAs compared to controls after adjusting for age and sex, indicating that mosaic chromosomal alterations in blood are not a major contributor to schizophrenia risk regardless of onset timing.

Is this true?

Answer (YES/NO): NO